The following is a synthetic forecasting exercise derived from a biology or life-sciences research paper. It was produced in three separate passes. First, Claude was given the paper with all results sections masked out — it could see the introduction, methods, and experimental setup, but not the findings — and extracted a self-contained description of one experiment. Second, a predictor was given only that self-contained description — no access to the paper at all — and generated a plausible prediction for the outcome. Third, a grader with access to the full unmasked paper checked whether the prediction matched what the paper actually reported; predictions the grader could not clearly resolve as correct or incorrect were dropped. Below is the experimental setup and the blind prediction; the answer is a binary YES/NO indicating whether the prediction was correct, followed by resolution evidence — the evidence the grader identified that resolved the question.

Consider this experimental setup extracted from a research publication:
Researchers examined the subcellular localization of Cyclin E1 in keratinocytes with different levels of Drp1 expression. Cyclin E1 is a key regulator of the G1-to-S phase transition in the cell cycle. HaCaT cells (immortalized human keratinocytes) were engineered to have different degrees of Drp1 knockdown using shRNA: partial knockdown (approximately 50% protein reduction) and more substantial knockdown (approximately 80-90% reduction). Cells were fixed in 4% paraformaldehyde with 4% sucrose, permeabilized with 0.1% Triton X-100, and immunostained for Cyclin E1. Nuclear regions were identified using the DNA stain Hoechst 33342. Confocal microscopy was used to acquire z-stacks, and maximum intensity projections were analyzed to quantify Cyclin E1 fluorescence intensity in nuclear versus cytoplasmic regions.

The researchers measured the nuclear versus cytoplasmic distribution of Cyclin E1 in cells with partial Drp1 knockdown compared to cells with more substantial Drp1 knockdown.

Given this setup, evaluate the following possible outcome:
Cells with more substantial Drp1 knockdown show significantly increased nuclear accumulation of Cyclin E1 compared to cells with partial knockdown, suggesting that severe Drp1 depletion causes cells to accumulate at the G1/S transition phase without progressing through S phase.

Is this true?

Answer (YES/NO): NO